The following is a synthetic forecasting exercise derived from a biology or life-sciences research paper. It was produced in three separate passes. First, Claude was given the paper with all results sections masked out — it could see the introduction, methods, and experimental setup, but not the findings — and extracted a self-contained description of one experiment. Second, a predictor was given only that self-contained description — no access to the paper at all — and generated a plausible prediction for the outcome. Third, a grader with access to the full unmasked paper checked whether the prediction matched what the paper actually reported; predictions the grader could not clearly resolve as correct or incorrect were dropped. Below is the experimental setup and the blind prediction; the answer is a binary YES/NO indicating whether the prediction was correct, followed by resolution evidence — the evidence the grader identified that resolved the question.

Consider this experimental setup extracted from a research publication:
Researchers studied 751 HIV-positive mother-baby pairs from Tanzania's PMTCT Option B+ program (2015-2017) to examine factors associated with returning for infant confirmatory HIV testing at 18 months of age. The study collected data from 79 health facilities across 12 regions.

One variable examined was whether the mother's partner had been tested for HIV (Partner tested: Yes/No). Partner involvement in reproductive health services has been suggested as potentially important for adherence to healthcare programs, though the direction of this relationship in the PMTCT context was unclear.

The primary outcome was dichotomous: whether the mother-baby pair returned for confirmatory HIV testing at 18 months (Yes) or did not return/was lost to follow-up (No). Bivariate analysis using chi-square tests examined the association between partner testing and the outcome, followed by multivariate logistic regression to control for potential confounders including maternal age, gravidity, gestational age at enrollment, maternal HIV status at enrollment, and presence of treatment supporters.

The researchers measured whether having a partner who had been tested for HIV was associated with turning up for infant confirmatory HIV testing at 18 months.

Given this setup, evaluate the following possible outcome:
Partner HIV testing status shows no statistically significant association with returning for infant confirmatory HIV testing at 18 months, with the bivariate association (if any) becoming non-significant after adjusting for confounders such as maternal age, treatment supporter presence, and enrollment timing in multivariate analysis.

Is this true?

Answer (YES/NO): NO